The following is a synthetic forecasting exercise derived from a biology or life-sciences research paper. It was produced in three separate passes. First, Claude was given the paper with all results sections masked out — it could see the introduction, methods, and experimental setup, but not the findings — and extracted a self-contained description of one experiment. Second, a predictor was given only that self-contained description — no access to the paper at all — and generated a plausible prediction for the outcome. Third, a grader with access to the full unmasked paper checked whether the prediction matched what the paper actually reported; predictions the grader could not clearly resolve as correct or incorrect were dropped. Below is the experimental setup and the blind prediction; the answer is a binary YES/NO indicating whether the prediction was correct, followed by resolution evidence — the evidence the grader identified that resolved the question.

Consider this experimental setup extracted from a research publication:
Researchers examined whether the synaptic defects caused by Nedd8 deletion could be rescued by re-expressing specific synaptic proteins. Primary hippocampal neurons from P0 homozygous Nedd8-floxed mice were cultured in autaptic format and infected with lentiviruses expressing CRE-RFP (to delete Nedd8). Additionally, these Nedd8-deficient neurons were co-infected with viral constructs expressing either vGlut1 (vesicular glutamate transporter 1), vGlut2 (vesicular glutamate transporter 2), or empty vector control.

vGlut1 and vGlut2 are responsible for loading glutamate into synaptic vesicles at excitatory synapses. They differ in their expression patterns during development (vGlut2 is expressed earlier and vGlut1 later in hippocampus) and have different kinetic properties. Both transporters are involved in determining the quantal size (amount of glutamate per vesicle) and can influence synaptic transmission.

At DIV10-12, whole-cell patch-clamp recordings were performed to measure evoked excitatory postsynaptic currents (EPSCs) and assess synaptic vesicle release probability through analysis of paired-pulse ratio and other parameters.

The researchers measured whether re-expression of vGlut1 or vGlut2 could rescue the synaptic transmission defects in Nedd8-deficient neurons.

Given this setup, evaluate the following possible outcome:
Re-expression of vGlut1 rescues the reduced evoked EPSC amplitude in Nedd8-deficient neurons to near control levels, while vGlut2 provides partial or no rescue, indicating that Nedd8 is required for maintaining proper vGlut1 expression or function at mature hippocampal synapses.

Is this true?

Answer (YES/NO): NO